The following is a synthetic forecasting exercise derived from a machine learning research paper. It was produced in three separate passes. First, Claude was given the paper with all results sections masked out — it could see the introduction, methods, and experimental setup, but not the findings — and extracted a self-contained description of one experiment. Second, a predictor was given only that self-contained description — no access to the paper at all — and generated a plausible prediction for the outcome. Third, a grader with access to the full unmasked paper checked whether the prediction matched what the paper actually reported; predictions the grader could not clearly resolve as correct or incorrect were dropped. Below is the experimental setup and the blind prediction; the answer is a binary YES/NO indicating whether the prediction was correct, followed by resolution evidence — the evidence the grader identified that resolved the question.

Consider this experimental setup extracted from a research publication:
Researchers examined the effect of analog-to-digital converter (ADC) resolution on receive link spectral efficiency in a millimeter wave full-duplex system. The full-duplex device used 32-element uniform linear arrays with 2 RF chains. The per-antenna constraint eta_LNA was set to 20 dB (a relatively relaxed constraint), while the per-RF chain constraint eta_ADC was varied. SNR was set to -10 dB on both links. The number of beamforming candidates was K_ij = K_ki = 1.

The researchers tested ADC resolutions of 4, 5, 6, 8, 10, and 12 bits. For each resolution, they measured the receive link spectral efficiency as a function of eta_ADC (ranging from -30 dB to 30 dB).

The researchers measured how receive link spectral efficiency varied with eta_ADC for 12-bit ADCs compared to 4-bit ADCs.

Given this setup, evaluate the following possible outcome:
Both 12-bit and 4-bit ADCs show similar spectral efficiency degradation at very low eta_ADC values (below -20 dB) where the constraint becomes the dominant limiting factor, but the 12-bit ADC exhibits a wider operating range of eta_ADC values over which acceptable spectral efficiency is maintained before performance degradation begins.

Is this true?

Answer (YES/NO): NO